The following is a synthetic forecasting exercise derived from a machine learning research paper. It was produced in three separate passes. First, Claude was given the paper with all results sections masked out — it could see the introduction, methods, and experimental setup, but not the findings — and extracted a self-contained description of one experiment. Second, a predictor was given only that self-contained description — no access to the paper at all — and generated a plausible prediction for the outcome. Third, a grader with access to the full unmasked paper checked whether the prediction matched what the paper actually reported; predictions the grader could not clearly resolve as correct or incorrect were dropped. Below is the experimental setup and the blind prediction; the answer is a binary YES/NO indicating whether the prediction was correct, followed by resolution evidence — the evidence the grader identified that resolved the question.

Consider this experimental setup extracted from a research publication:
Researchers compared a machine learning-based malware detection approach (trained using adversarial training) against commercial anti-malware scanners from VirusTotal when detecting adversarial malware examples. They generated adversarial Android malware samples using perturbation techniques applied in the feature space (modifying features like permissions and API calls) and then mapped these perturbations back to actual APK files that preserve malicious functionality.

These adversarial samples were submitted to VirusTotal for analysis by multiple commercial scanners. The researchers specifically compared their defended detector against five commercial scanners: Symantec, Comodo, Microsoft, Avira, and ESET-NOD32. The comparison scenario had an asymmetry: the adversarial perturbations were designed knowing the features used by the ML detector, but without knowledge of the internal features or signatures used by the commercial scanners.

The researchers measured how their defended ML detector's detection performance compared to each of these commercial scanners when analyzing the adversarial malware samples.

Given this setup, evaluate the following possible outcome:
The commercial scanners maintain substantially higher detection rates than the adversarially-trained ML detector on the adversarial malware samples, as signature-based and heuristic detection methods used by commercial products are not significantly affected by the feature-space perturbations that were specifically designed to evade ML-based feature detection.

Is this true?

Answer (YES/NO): NO